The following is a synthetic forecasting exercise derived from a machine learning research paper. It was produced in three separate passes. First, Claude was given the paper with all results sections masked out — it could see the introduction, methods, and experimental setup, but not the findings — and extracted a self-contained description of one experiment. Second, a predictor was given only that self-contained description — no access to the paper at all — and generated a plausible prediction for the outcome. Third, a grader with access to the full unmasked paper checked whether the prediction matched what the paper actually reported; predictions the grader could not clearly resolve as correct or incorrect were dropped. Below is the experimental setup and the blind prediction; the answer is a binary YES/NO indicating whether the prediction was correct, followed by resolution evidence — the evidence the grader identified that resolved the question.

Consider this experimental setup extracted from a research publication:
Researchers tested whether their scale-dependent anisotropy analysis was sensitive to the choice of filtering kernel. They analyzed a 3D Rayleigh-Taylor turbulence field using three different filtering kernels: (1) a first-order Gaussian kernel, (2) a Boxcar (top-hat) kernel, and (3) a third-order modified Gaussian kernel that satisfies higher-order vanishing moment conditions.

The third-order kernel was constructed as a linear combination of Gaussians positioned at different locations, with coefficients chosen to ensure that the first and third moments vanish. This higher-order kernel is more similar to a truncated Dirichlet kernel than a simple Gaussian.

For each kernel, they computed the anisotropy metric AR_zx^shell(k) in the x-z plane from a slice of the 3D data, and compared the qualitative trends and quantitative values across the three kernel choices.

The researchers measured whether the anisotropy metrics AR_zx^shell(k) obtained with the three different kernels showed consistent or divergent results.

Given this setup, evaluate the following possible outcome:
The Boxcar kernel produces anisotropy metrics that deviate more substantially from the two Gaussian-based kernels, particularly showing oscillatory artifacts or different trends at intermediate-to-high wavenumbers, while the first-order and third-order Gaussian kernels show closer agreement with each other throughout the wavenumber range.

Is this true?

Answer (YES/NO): NO